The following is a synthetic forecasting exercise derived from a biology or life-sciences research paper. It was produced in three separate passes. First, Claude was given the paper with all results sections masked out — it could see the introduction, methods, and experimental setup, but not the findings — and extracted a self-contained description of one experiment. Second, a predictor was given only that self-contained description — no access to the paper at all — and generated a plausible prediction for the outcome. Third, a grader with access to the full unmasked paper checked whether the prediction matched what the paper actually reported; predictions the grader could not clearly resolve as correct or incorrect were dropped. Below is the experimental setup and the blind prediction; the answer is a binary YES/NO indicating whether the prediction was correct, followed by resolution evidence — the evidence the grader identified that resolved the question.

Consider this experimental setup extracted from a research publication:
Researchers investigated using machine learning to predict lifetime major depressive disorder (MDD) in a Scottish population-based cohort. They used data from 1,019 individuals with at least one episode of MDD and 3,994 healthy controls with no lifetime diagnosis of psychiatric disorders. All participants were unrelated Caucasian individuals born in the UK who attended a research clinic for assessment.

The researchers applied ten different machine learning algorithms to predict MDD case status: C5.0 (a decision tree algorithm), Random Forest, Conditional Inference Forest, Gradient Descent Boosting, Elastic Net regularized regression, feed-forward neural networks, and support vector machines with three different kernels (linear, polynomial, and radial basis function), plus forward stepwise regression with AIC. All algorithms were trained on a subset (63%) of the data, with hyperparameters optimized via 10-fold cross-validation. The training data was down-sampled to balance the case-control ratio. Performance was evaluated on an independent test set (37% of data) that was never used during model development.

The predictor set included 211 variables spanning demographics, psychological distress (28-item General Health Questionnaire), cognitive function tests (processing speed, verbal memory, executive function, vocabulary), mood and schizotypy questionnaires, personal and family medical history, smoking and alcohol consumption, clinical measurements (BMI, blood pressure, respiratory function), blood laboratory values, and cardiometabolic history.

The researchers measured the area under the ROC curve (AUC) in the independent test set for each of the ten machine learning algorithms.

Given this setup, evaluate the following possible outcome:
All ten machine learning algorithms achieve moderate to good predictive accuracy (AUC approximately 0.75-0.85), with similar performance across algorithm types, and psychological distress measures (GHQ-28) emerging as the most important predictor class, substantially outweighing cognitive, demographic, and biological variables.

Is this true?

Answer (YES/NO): NO